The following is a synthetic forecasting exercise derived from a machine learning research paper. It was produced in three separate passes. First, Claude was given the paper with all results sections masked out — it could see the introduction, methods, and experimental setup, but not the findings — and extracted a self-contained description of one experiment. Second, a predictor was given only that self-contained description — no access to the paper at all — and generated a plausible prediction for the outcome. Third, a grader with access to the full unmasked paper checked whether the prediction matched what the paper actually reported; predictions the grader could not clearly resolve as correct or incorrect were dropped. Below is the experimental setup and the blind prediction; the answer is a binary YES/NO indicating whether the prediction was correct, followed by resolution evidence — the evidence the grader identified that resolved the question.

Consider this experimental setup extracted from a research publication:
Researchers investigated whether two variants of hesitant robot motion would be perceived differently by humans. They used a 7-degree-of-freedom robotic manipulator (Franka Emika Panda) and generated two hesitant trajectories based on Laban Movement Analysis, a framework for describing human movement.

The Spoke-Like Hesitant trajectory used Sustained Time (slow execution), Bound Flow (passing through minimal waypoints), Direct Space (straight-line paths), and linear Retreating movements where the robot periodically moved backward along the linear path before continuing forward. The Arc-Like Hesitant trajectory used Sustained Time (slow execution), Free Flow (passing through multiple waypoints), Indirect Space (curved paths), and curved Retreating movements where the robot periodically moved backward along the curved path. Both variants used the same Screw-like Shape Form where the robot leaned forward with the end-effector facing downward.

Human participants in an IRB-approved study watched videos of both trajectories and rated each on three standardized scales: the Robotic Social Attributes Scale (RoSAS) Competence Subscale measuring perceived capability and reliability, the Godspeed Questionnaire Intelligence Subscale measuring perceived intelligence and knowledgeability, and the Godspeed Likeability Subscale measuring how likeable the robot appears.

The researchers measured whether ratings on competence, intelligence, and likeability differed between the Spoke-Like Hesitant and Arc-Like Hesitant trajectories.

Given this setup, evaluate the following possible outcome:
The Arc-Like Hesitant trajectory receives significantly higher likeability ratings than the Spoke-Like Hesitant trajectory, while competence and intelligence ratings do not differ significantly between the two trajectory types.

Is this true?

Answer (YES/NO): NO